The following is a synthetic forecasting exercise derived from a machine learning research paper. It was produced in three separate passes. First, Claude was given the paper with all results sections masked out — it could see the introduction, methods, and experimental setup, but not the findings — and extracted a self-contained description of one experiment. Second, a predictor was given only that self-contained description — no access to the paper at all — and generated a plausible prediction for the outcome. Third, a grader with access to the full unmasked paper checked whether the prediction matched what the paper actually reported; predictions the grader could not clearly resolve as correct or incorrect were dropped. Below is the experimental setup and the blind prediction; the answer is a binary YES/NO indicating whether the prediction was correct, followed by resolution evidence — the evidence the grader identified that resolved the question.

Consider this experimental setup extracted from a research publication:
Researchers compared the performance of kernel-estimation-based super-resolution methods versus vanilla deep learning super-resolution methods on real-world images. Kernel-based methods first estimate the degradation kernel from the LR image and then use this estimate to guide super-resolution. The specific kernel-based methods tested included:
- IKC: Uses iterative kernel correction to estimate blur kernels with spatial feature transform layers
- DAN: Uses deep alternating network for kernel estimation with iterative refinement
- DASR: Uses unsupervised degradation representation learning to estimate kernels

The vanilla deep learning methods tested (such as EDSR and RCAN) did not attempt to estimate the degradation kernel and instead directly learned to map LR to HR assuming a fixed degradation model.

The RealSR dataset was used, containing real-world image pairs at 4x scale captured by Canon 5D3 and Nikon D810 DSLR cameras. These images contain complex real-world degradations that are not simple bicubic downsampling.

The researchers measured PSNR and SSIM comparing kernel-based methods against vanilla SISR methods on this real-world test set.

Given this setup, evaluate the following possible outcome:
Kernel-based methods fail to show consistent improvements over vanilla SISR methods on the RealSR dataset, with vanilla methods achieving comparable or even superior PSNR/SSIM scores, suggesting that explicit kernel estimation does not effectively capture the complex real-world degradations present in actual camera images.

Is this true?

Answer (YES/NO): YES